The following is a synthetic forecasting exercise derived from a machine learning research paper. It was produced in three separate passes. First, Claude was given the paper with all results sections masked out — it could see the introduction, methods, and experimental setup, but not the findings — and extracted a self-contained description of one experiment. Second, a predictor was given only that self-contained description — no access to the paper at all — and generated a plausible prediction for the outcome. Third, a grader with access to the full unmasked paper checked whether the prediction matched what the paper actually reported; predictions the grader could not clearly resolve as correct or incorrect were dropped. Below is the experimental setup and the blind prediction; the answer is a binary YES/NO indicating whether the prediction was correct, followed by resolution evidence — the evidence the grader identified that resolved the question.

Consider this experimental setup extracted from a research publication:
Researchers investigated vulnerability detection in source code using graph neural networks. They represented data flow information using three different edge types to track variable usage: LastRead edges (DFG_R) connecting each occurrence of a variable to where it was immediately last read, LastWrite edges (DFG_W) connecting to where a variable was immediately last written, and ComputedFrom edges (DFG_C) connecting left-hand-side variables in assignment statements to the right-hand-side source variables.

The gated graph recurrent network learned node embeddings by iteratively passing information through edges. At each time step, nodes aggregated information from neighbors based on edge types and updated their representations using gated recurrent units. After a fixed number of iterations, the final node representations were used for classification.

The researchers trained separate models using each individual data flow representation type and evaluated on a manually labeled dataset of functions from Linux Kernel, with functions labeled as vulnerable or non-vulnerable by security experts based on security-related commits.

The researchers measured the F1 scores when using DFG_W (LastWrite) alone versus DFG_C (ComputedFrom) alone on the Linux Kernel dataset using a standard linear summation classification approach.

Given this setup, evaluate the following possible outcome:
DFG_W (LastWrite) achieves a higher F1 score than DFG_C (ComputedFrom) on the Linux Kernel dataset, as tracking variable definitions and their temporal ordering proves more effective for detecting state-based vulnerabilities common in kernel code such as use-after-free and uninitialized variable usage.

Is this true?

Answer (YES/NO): YES